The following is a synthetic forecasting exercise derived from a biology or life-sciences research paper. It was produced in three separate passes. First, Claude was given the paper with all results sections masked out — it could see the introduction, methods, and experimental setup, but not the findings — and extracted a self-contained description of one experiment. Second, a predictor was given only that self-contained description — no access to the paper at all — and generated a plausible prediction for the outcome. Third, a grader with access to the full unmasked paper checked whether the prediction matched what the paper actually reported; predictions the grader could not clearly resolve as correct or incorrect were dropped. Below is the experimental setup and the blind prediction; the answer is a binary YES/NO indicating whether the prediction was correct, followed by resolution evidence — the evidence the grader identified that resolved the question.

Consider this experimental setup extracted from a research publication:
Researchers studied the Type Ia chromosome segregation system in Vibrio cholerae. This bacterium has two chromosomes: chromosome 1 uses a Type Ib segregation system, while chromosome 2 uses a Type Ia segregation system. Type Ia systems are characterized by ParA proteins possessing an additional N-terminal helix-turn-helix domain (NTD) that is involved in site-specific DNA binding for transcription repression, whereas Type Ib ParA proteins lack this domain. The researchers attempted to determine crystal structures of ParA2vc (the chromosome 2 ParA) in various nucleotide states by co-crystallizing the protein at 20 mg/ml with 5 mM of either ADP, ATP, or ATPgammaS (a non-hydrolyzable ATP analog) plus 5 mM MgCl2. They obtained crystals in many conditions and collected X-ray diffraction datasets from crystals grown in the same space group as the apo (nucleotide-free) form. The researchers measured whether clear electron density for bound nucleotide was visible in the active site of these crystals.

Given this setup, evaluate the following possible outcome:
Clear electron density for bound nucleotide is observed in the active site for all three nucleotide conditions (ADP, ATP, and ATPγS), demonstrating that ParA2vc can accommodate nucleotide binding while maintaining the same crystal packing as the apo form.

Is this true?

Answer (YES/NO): NO